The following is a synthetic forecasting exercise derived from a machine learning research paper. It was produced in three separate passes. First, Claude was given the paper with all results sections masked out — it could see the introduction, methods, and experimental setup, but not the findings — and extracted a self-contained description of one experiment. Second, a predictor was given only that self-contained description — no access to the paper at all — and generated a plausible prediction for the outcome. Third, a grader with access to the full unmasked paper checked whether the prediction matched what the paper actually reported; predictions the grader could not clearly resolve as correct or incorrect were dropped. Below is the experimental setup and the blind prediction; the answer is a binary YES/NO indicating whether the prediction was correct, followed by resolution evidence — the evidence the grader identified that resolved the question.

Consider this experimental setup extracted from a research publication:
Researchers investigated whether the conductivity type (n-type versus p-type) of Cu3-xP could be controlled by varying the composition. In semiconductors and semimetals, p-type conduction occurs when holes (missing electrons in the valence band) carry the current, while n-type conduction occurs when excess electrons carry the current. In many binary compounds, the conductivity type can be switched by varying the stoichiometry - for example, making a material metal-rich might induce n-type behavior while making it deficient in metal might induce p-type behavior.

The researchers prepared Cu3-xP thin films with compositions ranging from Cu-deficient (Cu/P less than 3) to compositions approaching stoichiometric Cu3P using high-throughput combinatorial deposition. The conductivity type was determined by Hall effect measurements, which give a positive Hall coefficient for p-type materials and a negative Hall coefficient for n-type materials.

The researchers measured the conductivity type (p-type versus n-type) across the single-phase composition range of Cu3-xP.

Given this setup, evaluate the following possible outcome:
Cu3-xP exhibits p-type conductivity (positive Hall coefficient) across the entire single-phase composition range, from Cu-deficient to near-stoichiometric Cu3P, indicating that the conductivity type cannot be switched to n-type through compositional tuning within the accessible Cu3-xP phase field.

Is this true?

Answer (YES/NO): YES